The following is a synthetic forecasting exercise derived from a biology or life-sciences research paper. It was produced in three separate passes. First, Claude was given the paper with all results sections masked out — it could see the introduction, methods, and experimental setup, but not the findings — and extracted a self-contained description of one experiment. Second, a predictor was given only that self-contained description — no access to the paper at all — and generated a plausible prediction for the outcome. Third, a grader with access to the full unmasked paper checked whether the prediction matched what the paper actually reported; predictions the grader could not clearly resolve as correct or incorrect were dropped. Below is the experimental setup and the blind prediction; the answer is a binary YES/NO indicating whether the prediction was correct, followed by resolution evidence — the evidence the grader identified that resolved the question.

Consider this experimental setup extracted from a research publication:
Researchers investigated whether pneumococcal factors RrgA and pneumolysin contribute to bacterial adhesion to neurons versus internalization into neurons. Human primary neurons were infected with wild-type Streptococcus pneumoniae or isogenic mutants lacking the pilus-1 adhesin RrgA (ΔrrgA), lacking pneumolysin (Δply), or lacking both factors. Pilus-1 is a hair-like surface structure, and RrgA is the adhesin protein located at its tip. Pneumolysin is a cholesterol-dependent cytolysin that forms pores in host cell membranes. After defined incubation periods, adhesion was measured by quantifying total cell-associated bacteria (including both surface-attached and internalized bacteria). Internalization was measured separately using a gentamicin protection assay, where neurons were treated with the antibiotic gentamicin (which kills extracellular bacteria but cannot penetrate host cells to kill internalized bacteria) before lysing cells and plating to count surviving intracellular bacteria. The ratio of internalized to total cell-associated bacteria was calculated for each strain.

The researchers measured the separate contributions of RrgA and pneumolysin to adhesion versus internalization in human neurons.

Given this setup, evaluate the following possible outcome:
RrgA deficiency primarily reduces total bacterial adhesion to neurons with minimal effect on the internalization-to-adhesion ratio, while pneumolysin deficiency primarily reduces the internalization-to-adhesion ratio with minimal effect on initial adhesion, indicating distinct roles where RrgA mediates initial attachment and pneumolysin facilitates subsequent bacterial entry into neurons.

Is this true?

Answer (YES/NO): NO